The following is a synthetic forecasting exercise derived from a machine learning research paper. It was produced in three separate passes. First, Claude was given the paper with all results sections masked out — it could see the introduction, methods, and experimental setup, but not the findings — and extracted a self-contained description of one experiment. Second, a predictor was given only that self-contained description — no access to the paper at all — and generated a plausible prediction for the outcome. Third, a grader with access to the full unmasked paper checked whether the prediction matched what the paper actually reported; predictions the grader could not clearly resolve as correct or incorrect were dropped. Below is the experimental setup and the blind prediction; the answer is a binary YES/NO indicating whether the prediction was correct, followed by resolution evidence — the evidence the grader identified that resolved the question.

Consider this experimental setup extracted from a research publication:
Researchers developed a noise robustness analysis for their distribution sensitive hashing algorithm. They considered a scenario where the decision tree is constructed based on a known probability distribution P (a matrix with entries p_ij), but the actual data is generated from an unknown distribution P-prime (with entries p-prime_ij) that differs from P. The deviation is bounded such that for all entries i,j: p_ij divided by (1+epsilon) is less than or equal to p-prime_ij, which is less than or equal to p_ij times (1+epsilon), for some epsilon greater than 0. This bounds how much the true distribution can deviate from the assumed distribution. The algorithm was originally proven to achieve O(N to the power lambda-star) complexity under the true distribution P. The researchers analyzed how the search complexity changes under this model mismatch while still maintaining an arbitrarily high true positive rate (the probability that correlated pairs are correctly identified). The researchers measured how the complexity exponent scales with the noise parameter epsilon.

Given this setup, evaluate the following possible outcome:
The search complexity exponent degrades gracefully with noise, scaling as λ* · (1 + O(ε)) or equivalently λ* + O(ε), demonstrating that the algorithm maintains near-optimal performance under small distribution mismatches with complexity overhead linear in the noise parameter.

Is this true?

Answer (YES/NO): YES